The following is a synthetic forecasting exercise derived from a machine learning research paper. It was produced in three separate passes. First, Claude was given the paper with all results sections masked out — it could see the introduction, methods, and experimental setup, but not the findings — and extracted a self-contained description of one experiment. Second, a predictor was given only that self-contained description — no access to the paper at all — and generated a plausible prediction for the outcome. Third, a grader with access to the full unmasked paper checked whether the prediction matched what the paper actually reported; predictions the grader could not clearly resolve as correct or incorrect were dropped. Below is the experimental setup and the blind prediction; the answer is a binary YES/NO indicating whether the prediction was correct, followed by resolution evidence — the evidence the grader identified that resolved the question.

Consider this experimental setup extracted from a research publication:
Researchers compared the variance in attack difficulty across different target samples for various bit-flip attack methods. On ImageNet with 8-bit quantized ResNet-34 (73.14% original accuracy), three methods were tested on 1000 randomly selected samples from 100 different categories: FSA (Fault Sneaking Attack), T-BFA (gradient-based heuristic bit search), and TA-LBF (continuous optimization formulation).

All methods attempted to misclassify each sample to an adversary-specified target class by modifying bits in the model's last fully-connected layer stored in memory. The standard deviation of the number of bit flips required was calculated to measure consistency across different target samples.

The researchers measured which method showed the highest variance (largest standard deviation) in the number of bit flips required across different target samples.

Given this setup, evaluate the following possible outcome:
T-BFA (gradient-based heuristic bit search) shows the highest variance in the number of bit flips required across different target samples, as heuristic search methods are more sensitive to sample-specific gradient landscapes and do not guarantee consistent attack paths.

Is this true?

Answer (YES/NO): YES